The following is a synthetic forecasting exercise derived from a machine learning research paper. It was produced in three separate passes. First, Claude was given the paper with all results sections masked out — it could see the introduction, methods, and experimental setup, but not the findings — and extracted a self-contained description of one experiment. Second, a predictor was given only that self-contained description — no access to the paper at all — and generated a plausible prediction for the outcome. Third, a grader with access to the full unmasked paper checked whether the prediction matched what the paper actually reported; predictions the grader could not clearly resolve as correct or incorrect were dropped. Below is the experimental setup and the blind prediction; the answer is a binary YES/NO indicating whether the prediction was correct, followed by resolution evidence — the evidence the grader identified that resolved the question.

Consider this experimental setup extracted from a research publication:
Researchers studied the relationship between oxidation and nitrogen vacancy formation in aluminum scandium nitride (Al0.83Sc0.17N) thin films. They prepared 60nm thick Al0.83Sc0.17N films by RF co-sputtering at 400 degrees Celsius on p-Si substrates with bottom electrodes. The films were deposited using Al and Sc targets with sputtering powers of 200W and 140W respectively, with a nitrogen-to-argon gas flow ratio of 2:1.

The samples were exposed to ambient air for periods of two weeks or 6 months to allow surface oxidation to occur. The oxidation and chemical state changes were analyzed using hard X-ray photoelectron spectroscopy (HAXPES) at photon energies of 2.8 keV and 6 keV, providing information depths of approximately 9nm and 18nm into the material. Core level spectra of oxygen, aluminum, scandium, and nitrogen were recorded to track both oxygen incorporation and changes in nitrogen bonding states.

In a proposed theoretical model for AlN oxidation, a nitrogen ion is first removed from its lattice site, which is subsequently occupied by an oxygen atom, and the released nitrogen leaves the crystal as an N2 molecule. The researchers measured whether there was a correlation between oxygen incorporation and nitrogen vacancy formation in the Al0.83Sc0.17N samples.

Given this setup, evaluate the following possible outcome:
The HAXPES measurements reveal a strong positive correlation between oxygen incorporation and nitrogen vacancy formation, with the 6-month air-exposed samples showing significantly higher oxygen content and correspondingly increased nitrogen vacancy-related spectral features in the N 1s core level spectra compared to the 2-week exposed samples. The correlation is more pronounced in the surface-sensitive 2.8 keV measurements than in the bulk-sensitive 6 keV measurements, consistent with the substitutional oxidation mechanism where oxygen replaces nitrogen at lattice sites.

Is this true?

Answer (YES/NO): YES